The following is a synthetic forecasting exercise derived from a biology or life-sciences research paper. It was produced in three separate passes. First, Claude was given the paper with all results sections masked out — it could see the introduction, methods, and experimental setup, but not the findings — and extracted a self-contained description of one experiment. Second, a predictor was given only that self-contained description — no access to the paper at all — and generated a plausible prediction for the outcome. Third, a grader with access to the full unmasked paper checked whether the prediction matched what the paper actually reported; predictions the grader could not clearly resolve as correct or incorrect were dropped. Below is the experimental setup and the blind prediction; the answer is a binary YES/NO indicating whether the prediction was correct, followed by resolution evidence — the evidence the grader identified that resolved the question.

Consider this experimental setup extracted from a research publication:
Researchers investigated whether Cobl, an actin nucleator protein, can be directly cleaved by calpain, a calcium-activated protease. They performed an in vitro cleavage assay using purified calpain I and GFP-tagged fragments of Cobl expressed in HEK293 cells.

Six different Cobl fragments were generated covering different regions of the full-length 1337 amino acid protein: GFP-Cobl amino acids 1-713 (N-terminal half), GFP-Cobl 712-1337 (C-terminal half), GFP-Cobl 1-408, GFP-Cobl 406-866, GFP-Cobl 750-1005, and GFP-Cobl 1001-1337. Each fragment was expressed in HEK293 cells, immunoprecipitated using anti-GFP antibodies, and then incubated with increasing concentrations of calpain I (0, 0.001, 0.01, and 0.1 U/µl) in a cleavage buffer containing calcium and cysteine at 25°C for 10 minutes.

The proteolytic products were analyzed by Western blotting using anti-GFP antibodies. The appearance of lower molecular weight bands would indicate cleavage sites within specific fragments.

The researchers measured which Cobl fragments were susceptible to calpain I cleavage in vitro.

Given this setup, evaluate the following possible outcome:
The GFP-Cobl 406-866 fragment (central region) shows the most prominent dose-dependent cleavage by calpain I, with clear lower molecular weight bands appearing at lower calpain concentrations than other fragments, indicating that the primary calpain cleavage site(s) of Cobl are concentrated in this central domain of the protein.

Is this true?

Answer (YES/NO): NO